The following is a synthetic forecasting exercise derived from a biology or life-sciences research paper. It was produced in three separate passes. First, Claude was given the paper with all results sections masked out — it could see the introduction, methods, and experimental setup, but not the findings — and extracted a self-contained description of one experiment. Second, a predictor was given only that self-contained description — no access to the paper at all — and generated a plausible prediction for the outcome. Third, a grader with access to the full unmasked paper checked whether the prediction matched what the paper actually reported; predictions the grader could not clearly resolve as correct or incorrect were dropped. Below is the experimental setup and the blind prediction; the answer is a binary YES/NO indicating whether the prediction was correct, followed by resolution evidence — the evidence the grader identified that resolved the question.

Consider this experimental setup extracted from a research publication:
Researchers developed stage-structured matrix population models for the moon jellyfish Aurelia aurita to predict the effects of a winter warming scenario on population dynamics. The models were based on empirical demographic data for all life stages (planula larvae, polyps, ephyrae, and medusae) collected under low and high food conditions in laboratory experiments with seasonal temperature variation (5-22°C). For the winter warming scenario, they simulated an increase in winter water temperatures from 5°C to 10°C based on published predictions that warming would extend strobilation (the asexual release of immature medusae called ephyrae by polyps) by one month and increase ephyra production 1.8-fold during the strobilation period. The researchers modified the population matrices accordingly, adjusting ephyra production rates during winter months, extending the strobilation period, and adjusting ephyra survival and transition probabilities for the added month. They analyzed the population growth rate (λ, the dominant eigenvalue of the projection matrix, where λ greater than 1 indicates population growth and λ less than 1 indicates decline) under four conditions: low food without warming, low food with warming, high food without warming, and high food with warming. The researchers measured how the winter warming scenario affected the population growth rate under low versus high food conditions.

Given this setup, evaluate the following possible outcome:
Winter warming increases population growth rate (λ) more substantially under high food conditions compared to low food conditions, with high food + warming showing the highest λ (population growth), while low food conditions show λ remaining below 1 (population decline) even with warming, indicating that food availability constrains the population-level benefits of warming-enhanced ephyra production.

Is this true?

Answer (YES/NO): NO